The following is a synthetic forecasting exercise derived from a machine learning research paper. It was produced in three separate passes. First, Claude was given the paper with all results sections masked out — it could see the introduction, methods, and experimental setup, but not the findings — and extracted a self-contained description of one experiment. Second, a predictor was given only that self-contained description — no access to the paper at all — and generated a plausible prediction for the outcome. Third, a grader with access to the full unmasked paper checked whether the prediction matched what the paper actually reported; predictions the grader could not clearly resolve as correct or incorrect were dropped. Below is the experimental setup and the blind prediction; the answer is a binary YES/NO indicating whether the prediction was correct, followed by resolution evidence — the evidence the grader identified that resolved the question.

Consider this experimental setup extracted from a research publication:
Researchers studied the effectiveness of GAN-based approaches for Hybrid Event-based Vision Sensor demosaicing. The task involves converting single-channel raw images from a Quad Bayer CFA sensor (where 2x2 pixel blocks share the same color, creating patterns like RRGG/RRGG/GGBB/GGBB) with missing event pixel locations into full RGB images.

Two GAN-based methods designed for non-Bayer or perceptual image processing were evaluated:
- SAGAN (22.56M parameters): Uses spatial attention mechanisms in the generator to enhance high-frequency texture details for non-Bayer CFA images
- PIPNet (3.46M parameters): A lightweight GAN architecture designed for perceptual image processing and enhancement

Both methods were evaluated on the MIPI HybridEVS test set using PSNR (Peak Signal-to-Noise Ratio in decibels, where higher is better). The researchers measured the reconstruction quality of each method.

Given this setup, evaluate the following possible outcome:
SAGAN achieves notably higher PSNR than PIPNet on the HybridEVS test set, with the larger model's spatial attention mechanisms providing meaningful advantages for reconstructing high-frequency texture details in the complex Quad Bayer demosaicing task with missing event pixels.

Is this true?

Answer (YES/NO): YES